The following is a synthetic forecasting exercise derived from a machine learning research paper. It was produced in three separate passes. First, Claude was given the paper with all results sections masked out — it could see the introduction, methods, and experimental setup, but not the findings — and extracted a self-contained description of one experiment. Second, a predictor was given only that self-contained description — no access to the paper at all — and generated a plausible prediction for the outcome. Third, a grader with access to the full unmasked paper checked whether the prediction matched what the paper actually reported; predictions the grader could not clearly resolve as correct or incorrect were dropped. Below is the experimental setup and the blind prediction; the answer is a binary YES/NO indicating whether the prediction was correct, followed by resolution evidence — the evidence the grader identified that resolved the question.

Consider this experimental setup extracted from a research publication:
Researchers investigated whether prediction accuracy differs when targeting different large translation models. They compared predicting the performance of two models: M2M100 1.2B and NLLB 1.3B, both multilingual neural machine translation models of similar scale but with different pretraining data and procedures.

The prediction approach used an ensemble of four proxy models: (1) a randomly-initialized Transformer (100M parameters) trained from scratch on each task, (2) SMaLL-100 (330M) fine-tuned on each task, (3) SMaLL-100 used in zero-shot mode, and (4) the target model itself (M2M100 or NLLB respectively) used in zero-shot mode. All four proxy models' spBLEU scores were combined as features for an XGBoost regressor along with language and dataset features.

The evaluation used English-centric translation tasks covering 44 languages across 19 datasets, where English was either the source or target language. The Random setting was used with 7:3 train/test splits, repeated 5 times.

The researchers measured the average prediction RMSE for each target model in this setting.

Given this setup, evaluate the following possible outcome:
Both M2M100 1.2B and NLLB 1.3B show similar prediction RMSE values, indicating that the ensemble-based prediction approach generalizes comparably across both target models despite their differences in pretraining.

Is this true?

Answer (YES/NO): YES